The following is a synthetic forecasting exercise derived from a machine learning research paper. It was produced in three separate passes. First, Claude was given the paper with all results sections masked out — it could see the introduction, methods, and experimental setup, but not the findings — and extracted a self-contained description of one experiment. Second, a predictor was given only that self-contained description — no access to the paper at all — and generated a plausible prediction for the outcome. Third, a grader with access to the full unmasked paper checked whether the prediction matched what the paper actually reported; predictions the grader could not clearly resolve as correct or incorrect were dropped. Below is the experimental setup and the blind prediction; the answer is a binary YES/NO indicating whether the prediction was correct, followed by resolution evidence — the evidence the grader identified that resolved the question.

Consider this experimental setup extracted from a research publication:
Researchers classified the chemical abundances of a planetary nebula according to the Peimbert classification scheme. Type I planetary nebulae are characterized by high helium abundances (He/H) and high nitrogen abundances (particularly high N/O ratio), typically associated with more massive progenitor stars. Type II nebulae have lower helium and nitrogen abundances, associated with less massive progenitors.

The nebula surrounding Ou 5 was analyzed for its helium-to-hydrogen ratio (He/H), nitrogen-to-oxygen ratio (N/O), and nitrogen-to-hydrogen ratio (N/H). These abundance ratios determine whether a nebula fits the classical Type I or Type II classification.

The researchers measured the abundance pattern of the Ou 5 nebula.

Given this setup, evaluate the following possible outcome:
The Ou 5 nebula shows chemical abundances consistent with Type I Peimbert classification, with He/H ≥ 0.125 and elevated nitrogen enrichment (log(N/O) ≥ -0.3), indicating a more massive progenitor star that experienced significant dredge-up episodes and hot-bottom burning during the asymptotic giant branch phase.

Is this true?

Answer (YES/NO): NO